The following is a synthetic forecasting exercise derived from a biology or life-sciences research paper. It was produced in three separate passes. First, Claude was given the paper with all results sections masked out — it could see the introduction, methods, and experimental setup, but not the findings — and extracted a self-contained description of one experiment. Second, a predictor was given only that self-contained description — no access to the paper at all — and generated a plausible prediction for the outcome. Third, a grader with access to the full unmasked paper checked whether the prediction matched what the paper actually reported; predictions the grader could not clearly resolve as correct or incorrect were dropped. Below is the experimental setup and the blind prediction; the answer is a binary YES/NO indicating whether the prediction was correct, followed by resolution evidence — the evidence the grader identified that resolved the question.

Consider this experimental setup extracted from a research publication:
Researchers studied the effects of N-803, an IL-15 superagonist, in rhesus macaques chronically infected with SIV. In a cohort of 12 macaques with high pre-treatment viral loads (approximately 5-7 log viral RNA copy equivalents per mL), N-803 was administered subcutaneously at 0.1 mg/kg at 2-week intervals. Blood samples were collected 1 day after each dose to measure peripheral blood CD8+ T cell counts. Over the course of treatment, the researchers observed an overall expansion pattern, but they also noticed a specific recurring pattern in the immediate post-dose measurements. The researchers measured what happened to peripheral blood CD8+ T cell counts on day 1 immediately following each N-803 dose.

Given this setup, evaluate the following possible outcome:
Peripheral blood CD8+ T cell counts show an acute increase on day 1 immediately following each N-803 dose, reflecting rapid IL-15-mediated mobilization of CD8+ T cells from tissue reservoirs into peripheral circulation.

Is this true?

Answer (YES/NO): NO